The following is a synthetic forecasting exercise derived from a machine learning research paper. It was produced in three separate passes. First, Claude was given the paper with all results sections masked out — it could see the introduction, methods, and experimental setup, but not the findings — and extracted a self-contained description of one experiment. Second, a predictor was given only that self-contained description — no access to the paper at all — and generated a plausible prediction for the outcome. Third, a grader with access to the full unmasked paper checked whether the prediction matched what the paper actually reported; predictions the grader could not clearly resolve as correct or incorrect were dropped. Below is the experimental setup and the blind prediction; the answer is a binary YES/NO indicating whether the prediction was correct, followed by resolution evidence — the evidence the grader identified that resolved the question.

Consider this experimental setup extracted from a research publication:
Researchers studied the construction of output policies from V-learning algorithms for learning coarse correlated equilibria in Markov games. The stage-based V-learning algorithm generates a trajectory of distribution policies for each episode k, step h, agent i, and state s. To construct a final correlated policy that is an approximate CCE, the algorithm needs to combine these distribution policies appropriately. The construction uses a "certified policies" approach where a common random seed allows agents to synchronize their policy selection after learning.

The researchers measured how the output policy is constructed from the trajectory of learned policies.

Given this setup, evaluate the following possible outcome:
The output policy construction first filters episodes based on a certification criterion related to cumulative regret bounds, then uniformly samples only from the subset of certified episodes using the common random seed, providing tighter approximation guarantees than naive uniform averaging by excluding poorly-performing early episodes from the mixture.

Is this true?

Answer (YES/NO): NO